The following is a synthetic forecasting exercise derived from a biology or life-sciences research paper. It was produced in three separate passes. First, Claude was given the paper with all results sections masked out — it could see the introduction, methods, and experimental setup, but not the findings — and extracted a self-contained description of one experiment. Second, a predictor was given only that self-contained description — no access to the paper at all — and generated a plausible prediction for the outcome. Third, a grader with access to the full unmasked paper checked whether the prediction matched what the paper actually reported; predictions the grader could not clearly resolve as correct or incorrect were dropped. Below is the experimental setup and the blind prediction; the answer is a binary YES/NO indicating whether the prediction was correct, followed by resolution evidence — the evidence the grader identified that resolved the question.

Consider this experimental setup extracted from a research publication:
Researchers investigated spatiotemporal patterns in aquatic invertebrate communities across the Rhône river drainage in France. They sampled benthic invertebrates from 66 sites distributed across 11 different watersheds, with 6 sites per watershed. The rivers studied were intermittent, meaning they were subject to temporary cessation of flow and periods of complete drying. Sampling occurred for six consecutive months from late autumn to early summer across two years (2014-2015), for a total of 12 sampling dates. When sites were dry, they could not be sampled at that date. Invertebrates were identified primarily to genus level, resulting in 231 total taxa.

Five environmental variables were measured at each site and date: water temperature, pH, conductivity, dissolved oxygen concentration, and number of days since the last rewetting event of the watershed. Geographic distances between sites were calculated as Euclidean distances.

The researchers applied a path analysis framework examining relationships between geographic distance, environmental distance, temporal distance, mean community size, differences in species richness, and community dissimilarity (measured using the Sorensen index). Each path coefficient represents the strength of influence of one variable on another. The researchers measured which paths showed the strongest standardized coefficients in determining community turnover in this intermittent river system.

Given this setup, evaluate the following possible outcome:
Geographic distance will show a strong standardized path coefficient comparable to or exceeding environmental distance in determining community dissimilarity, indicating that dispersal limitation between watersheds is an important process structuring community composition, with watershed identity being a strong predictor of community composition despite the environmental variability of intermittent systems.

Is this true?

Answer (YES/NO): YES